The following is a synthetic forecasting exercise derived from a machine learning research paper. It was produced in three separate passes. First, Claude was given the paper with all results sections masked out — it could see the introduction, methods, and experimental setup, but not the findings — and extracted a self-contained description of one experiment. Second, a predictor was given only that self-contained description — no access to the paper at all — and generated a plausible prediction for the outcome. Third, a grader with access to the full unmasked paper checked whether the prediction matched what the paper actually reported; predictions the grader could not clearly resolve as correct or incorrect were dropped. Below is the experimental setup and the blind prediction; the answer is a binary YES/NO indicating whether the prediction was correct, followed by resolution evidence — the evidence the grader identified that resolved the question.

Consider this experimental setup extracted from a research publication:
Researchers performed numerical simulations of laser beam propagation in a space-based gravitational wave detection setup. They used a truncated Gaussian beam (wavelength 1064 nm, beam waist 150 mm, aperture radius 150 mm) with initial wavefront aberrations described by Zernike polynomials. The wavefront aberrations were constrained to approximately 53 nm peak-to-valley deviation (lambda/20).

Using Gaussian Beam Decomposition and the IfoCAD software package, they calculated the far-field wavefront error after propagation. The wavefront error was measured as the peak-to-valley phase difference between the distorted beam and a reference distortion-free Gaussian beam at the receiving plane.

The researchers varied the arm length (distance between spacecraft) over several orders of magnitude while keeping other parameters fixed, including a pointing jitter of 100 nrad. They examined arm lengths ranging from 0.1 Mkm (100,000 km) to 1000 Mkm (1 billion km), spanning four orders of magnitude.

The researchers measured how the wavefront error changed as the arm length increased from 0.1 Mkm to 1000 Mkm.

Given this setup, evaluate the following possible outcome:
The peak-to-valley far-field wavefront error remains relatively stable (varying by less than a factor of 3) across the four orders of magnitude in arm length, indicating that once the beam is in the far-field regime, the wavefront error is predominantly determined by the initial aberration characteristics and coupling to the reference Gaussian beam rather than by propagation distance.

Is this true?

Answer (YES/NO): YES